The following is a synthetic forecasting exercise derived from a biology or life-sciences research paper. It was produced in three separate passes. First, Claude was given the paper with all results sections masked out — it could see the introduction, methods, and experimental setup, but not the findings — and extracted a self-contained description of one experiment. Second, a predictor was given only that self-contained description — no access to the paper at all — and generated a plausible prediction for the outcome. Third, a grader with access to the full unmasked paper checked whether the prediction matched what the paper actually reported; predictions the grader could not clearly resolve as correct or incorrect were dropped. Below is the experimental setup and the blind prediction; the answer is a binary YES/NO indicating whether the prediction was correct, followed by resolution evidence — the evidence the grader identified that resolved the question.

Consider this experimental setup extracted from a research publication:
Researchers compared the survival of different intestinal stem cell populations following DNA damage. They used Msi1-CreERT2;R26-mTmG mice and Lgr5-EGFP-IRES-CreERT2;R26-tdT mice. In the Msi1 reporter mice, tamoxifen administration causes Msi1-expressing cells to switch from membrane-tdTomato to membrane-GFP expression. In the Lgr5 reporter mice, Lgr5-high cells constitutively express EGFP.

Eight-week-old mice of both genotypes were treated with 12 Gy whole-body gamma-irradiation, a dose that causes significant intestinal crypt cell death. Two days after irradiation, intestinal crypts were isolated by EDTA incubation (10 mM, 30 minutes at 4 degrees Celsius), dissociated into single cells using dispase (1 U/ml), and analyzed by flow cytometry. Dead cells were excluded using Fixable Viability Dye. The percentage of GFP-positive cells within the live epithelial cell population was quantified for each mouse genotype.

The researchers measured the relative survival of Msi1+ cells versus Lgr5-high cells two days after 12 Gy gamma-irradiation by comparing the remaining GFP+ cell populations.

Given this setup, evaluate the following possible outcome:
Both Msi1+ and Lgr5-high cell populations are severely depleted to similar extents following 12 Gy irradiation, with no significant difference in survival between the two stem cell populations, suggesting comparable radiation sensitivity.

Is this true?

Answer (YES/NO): NO